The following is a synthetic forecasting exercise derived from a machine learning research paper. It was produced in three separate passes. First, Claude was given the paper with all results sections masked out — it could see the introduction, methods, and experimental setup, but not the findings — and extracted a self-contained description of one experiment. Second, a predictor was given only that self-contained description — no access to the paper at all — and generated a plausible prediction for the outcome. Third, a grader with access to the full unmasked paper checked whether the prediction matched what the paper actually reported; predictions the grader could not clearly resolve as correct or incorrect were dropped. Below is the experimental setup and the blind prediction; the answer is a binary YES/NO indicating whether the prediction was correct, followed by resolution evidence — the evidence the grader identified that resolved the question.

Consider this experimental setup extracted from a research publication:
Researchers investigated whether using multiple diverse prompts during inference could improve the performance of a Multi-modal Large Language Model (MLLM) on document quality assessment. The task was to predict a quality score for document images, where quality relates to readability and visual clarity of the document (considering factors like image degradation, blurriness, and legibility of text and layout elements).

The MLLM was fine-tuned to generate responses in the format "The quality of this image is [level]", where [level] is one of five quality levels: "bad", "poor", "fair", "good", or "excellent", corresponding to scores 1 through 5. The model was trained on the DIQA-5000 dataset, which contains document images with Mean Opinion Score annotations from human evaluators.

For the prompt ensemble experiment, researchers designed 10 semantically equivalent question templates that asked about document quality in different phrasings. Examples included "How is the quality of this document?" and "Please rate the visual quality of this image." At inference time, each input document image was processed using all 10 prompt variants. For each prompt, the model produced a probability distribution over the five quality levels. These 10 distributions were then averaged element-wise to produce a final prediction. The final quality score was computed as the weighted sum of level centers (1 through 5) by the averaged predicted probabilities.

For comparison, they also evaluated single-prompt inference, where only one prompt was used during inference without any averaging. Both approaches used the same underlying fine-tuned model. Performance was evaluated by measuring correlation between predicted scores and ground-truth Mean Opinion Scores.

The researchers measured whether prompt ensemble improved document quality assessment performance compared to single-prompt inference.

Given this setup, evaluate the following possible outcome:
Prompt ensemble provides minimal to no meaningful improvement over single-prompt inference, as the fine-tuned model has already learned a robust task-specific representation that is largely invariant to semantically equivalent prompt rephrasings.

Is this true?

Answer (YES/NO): YES